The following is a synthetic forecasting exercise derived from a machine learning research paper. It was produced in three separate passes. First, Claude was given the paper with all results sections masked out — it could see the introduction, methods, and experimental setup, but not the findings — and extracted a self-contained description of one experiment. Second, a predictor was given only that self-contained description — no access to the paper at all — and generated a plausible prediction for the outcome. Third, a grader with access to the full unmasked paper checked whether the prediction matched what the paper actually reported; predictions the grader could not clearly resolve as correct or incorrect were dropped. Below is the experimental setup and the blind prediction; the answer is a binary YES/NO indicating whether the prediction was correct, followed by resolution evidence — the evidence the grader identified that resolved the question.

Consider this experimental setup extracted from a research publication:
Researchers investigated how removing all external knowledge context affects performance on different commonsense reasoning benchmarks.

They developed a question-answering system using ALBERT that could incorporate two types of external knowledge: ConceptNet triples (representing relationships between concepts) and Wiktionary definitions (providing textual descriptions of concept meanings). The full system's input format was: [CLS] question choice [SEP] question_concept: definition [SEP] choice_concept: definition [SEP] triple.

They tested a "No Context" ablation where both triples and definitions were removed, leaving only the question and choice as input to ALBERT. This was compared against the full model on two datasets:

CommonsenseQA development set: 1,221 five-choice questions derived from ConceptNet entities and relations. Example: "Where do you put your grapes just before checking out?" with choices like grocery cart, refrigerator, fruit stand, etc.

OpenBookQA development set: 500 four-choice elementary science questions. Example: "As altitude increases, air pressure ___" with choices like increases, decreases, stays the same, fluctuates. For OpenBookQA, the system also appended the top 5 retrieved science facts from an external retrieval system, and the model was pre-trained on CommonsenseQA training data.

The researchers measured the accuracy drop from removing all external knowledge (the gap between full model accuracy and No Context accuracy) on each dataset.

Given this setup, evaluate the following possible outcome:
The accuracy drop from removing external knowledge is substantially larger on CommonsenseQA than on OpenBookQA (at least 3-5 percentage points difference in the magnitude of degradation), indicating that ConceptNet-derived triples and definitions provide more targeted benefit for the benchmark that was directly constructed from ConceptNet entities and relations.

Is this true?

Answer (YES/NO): YES